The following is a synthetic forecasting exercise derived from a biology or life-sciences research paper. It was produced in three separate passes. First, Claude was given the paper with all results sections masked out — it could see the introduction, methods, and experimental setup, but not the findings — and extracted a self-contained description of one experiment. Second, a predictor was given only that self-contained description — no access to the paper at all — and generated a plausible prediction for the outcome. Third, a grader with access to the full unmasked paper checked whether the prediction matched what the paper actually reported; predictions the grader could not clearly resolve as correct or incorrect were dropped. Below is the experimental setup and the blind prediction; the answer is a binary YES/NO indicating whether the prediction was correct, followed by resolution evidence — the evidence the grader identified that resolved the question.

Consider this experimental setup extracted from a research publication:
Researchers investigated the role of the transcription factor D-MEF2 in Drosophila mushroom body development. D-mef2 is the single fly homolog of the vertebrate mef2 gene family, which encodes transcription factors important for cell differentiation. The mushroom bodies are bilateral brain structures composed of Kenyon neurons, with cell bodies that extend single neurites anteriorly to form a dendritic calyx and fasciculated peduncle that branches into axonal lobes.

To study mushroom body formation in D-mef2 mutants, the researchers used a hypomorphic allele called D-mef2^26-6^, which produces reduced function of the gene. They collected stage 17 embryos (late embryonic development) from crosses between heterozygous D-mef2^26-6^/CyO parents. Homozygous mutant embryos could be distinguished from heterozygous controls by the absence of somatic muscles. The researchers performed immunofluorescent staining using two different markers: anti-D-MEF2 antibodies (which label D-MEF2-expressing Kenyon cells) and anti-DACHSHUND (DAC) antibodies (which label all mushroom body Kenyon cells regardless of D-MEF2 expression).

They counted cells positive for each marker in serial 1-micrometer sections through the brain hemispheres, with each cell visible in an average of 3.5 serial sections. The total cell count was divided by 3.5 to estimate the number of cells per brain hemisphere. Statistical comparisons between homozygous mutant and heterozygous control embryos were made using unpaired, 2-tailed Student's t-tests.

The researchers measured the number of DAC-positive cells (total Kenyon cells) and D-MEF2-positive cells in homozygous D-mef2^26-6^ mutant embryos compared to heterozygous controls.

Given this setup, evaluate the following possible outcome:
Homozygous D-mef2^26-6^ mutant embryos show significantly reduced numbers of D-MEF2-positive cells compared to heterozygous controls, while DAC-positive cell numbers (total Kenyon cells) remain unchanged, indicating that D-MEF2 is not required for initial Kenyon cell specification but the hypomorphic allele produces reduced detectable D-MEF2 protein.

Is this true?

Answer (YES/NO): NO